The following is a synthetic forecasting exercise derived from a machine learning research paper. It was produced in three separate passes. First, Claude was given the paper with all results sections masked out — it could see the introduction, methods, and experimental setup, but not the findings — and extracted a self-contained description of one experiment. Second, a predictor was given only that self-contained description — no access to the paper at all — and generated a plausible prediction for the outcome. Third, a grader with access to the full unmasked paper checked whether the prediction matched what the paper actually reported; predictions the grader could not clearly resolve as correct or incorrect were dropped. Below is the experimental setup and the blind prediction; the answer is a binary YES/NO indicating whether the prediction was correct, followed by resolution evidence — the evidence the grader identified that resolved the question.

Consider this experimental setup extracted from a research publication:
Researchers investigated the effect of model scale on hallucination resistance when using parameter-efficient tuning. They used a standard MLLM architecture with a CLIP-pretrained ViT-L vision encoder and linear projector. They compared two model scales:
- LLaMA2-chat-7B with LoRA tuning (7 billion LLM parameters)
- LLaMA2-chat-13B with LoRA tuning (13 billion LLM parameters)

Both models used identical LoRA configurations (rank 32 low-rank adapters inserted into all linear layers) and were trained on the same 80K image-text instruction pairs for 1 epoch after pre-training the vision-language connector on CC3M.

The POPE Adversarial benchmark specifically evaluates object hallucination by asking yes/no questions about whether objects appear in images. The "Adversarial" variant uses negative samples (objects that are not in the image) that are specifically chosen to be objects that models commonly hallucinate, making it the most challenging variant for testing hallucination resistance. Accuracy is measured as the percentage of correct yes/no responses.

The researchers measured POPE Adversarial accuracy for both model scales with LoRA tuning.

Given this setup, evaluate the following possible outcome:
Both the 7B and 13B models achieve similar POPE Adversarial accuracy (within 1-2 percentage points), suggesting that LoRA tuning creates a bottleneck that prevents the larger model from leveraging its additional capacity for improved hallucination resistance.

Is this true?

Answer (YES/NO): NO